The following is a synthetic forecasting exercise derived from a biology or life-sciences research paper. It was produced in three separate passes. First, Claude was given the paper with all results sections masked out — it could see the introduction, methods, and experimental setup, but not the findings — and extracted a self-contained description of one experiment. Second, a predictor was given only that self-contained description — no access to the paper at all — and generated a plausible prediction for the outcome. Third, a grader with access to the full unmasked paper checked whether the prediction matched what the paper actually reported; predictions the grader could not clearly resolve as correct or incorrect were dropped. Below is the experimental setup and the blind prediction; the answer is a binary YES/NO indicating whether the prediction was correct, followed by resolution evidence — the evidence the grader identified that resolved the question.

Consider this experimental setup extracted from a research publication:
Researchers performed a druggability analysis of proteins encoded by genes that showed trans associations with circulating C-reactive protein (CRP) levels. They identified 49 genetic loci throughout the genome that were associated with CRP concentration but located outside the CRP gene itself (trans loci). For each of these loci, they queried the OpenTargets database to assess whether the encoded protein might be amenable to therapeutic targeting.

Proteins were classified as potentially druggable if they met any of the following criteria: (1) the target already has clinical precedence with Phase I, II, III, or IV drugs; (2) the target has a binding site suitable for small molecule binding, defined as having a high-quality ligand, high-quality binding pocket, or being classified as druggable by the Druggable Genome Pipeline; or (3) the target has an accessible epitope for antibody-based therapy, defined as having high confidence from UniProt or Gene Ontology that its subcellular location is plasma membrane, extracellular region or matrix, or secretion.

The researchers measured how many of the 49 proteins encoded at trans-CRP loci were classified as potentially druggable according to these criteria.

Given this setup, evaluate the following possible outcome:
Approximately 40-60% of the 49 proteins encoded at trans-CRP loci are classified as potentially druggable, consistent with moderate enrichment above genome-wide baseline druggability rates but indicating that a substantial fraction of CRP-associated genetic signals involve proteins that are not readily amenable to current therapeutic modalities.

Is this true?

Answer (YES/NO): YES